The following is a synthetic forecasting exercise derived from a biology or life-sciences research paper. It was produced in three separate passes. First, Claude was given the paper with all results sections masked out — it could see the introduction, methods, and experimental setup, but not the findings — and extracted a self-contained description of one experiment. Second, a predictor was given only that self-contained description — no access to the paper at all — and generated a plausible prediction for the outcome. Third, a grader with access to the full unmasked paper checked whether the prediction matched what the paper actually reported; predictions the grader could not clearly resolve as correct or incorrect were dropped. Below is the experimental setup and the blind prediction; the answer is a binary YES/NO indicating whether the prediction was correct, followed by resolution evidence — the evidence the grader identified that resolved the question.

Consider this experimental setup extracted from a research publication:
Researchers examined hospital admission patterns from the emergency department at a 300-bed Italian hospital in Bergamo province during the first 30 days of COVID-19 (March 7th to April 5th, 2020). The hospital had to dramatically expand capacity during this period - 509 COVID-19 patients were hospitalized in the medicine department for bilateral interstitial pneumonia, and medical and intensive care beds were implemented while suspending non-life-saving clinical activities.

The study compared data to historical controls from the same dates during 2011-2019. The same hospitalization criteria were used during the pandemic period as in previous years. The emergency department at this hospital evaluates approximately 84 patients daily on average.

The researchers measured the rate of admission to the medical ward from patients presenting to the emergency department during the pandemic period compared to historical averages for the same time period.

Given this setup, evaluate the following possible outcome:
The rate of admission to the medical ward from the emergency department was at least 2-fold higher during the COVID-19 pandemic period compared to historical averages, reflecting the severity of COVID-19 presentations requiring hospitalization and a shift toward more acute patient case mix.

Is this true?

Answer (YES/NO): YES